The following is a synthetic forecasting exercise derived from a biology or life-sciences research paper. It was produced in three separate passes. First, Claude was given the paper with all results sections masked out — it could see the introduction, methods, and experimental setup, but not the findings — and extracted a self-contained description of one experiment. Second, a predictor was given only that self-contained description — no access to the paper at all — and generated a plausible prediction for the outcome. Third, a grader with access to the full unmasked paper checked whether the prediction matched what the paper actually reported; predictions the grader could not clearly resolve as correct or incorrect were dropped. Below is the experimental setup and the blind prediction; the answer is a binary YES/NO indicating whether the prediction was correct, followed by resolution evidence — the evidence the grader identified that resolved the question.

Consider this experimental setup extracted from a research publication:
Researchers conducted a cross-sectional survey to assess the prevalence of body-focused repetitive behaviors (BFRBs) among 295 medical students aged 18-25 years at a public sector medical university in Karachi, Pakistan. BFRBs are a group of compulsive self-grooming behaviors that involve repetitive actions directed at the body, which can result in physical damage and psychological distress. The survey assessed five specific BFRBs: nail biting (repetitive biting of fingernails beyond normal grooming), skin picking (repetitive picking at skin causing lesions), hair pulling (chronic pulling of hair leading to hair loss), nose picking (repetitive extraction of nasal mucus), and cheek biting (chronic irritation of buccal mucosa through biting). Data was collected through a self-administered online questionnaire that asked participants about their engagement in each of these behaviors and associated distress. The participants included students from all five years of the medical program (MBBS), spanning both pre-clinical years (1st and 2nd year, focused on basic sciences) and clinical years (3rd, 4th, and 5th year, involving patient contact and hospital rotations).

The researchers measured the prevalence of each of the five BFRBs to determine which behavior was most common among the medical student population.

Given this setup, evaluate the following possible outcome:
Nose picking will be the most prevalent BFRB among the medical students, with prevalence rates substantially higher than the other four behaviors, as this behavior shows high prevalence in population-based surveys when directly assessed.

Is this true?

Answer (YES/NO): NO